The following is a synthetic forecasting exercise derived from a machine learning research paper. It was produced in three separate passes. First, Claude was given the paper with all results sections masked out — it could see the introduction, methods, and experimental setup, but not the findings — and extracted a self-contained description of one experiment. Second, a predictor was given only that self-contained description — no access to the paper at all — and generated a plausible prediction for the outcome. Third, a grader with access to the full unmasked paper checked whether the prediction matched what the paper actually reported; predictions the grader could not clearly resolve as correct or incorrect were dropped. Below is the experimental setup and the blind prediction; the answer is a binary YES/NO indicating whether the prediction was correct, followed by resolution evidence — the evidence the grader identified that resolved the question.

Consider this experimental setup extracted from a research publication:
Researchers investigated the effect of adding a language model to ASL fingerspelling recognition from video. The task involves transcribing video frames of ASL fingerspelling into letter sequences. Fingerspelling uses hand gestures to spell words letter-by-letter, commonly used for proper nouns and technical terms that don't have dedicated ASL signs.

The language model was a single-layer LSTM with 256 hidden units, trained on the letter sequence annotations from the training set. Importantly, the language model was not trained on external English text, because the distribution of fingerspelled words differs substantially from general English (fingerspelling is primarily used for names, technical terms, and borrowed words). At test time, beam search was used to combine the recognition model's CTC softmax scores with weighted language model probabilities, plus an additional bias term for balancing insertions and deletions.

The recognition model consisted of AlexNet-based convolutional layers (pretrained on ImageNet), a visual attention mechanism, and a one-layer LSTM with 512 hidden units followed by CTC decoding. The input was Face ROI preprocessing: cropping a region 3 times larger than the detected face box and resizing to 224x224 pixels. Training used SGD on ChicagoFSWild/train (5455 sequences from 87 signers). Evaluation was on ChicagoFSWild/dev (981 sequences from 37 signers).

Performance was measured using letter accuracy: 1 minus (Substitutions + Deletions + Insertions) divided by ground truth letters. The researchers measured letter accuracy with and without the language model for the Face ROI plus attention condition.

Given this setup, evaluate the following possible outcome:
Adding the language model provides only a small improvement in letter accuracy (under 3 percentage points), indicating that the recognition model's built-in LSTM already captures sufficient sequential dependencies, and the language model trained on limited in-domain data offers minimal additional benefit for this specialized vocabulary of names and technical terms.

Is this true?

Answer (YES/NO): YES